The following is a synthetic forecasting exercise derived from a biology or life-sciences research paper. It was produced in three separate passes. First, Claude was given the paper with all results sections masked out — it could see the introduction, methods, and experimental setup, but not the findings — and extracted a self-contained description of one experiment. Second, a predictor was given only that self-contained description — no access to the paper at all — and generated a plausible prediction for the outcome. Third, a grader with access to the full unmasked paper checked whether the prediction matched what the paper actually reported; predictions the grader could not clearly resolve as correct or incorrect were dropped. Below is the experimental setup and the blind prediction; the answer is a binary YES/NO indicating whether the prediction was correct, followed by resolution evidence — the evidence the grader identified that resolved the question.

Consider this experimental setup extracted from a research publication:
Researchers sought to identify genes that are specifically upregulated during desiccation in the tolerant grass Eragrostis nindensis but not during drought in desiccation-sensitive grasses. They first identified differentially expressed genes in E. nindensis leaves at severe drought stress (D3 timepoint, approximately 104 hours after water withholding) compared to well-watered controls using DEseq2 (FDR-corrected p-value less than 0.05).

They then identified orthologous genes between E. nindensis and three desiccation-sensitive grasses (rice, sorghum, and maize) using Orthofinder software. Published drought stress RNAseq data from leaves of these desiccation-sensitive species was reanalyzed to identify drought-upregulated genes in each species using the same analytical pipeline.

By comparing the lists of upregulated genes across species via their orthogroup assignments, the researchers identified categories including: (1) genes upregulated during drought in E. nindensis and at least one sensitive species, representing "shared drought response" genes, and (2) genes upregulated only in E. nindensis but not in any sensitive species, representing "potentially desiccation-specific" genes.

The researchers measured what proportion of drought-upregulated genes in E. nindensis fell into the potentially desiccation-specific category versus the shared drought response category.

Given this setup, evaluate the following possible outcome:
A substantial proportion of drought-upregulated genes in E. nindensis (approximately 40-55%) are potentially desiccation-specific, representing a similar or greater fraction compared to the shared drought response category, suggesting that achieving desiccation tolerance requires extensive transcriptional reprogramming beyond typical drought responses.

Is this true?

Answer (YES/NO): NO